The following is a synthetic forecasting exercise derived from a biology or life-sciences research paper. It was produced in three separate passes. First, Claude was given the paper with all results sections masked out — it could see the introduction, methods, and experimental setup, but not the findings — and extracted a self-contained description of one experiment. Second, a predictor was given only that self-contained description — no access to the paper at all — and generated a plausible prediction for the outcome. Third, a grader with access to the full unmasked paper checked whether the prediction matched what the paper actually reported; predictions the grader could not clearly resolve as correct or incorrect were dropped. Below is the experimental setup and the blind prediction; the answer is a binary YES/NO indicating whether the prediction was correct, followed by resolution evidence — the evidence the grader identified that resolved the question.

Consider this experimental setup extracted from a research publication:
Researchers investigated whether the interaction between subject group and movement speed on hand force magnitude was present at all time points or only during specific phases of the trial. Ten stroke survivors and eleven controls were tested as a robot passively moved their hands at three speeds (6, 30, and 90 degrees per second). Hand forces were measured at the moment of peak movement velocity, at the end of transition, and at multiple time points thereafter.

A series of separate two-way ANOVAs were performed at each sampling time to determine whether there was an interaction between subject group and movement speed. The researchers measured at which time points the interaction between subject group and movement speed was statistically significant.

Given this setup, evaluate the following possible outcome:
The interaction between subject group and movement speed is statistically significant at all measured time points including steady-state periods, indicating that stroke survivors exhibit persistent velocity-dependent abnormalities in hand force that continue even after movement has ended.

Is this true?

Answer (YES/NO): NO